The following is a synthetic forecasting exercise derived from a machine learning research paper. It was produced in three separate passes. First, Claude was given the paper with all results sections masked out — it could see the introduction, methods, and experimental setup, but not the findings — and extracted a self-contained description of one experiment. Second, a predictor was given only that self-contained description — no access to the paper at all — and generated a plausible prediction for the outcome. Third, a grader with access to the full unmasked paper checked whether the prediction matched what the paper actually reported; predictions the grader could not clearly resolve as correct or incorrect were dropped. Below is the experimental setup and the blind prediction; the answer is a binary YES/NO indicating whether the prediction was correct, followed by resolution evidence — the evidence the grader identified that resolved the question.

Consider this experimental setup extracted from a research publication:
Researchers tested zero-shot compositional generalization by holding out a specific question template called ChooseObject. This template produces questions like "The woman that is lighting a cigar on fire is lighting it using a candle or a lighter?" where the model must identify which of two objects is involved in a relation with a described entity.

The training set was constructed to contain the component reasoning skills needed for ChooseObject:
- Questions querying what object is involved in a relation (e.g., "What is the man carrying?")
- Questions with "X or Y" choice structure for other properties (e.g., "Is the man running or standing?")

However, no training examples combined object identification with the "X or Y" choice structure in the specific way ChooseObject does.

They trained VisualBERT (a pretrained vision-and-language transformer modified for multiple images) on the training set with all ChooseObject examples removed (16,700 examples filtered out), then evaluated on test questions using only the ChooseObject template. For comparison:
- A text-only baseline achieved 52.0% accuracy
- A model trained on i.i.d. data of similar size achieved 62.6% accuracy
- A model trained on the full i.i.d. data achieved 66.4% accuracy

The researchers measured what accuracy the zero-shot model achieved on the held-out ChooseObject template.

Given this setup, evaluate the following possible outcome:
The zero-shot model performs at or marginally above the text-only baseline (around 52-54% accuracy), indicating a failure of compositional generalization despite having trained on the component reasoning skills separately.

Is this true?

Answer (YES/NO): NO